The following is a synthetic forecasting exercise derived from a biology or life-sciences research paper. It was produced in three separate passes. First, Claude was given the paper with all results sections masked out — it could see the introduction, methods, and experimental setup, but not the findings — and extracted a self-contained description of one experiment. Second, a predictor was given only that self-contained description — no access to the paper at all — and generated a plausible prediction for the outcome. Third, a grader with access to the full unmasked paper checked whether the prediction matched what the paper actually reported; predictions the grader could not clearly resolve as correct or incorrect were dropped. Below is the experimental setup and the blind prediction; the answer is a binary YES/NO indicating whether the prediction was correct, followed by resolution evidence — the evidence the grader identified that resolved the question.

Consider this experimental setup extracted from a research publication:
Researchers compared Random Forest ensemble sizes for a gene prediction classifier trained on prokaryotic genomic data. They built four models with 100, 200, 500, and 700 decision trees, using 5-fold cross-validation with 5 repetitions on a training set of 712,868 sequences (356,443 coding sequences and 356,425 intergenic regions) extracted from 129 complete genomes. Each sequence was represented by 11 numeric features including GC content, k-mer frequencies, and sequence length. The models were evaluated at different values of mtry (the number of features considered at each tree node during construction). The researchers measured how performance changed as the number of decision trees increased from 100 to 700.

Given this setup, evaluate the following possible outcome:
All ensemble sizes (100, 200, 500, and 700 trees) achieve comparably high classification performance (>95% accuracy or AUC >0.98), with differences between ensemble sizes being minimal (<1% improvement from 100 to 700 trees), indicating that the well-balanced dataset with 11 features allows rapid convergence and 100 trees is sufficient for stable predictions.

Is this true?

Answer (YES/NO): NO